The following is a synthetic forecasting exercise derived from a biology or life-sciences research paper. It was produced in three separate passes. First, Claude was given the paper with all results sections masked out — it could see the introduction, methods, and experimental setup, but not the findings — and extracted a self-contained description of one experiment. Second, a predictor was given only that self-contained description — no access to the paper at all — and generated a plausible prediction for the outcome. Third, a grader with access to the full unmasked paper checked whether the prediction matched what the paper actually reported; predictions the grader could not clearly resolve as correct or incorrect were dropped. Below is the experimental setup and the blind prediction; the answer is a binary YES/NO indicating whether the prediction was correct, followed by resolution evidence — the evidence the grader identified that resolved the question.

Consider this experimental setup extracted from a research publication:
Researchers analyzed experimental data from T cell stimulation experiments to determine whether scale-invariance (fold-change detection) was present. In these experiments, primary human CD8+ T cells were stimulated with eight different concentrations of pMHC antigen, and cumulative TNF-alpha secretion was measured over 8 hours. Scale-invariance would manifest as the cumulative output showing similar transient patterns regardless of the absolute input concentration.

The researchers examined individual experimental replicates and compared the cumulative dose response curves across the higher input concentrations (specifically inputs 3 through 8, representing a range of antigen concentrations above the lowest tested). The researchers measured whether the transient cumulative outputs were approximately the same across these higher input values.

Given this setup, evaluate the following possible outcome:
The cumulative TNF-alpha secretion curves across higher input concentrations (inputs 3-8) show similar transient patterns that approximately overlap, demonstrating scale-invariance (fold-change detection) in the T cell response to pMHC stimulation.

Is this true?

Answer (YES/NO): YES